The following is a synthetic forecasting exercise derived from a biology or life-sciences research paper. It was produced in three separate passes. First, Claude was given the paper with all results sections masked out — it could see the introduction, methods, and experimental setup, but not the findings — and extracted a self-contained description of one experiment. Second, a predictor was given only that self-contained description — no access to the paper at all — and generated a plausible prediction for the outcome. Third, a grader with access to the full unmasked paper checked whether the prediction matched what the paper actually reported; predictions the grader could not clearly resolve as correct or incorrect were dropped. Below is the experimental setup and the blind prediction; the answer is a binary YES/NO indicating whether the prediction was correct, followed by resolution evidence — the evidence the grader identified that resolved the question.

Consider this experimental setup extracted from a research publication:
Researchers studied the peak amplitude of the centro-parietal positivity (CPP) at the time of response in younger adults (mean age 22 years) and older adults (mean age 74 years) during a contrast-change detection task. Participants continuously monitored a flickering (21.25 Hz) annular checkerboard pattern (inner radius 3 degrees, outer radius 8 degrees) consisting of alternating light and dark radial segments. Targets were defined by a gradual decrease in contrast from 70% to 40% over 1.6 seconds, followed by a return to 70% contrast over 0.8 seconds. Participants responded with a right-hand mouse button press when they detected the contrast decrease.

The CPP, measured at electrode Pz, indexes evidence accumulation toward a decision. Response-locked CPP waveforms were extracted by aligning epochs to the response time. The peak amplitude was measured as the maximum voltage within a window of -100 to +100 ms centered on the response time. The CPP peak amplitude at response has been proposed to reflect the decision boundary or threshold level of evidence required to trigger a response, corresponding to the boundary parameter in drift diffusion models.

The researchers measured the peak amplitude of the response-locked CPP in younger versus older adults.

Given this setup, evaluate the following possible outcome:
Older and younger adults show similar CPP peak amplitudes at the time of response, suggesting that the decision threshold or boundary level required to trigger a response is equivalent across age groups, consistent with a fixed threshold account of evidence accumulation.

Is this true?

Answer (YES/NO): YES